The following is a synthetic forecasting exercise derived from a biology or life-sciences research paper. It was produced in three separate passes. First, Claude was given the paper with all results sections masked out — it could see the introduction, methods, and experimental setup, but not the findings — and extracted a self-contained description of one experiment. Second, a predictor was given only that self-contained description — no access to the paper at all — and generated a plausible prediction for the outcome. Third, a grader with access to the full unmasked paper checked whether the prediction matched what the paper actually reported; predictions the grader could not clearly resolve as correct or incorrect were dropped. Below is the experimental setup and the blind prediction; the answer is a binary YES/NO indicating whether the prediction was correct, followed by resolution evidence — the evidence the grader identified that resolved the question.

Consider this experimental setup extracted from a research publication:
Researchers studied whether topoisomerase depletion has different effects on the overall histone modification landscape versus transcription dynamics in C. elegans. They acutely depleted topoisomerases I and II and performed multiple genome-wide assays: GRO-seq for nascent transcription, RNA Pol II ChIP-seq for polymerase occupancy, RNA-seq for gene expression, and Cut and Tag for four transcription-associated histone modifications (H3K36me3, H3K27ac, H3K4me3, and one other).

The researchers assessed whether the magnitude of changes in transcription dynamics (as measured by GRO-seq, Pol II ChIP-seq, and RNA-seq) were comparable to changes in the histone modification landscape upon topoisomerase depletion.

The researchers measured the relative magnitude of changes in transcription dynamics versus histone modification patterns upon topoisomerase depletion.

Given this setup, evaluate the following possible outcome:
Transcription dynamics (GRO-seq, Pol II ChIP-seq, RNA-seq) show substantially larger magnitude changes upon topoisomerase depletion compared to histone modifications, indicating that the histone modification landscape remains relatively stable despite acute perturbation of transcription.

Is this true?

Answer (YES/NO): YES